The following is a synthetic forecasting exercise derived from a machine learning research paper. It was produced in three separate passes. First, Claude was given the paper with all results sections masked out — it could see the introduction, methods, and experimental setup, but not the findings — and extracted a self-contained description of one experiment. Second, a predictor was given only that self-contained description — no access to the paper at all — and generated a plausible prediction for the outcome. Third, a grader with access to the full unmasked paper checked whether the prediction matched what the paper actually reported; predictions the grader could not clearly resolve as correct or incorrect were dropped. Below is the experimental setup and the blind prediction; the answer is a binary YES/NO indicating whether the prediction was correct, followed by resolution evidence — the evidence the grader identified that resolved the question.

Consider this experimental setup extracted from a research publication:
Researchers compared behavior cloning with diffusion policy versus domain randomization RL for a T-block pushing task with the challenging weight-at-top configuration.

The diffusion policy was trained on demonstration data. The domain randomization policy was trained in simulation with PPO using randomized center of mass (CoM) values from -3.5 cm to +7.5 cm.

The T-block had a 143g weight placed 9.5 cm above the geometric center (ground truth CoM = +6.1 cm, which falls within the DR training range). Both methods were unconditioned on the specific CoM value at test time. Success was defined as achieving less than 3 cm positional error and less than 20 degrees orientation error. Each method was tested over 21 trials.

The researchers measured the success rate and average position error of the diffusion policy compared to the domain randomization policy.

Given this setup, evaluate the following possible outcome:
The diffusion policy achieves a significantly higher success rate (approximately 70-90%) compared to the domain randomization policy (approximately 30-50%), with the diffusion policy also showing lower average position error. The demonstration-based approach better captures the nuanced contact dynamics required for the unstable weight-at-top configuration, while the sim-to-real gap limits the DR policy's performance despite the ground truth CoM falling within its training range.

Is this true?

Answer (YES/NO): NO